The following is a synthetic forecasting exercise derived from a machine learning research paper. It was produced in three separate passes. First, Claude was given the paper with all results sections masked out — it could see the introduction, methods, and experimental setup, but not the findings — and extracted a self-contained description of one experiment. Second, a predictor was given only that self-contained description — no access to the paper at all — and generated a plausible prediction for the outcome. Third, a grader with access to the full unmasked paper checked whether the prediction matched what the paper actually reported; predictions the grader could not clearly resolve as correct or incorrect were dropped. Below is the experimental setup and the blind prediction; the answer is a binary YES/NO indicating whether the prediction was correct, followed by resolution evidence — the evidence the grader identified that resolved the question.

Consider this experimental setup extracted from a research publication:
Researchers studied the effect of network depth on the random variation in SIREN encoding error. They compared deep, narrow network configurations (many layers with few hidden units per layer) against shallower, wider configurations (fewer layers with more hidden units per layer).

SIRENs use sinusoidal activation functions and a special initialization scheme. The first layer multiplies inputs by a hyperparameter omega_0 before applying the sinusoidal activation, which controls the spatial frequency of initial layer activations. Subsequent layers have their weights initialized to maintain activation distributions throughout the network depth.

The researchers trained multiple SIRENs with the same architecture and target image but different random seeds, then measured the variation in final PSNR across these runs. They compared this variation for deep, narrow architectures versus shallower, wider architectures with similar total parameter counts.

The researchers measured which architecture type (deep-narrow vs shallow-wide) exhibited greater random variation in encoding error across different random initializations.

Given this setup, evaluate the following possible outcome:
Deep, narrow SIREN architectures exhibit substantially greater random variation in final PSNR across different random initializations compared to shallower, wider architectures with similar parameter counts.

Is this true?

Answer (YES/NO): YES